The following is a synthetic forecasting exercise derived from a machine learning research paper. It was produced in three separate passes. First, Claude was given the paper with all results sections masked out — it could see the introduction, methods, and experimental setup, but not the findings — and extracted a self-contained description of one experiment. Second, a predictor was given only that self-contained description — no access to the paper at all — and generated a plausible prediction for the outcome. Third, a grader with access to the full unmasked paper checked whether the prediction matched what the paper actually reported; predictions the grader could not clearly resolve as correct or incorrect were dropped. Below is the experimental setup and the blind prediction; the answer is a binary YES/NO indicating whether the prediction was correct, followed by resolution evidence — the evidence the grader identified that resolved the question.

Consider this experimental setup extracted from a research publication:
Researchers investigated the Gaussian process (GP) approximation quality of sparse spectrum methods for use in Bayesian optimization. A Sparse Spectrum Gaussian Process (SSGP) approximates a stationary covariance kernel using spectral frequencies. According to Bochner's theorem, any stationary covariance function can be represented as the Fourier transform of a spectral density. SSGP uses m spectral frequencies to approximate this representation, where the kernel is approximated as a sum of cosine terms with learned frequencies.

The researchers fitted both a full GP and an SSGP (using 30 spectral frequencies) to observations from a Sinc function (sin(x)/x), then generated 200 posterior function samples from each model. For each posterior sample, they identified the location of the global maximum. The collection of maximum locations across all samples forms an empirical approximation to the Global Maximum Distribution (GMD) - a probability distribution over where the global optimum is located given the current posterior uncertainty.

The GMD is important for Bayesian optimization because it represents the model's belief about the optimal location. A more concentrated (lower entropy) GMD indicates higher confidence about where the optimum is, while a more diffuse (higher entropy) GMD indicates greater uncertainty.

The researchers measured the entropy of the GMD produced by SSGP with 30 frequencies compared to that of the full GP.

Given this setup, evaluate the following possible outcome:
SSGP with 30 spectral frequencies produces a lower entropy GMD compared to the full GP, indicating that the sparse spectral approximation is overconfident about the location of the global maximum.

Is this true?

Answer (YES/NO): YES